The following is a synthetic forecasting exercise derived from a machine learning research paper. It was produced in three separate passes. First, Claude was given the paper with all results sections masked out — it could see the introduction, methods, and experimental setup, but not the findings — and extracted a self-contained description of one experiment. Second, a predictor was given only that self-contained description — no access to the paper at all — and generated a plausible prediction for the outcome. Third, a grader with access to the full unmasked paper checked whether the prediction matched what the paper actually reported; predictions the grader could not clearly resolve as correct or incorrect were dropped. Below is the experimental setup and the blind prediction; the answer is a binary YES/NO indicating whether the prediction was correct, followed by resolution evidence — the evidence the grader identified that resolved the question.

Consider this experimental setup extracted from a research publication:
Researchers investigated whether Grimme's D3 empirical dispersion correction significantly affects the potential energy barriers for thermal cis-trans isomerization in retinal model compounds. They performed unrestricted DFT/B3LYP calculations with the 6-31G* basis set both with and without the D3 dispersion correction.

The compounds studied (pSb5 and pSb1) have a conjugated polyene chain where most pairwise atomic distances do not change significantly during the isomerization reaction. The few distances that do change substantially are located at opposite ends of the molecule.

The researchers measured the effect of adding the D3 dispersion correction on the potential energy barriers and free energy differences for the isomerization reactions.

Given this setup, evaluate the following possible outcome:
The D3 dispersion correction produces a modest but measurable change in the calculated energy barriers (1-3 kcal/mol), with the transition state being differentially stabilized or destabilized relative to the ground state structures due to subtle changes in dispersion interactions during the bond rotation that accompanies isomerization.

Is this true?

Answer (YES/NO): NO